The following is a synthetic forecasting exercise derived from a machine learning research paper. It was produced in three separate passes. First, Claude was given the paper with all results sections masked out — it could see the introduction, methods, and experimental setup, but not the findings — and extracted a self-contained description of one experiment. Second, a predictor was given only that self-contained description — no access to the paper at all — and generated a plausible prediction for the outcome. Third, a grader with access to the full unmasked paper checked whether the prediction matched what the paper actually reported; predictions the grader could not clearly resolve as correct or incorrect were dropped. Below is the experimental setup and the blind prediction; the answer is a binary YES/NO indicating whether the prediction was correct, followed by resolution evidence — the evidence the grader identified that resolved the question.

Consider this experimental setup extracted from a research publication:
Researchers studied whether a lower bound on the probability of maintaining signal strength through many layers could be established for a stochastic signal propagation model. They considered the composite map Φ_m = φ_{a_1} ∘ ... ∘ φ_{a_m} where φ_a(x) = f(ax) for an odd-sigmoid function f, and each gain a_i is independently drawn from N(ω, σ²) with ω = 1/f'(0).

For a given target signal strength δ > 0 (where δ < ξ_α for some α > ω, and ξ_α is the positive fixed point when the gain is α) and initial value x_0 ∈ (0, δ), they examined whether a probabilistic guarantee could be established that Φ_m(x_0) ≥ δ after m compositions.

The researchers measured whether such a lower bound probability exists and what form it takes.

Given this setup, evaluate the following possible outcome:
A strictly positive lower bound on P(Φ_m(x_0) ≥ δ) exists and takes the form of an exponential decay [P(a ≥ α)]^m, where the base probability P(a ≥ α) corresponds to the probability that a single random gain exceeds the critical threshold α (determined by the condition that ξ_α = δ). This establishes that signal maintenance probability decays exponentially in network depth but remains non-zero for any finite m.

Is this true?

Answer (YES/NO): NO